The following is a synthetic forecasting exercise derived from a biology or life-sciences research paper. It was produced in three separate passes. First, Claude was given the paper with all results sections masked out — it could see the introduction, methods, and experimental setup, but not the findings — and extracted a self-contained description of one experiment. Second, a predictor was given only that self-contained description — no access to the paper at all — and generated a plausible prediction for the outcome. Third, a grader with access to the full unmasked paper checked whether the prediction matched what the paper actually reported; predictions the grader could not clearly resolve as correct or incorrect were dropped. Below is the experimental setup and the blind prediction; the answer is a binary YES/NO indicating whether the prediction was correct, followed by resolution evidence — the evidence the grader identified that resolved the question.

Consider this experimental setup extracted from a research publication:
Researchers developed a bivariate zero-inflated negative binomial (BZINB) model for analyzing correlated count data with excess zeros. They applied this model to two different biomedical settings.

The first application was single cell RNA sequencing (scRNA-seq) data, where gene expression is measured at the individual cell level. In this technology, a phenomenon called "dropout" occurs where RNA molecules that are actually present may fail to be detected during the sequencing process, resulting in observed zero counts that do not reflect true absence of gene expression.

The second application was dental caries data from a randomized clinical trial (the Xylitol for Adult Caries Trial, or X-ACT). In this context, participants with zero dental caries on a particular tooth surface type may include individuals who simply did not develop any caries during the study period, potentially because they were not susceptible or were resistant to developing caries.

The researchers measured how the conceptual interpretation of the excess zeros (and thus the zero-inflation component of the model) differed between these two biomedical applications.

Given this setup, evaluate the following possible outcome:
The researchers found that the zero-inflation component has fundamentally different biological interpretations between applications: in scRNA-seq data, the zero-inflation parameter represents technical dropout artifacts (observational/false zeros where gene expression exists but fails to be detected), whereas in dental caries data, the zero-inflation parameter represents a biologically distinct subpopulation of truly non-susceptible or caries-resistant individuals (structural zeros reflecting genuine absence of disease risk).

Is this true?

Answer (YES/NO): YES